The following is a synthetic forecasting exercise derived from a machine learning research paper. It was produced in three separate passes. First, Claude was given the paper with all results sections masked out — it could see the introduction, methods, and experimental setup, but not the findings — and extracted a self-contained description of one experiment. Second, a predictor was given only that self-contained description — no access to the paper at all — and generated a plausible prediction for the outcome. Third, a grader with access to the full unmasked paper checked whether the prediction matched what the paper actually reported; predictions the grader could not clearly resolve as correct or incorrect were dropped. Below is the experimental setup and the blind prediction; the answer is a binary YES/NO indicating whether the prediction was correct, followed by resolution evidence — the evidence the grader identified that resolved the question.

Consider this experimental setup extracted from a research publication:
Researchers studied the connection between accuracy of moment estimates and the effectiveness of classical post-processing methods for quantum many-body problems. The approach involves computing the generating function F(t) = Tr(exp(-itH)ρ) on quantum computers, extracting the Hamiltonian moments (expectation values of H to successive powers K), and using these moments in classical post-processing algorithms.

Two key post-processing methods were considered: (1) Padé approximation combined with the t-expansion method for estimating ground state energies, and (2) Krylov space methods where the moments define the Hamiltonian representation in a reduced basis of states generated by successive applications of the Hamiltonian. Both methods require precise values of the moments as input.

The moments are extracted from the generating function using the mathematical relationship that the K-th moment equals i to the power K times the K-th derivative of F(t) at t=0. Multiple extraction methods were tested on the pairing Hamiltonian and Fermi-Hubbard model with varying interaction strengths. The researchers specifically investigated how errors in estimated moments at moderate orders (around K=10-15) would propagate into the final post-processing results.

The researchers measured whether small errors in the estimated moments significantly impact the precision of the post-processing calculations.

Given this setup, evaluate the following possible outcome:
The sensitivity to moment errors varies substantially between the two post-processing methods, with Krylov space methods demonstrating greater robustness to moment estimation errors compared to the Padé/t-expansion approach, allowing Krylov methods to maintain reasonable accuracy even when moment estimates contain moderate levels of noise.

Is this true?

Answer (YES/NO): NO